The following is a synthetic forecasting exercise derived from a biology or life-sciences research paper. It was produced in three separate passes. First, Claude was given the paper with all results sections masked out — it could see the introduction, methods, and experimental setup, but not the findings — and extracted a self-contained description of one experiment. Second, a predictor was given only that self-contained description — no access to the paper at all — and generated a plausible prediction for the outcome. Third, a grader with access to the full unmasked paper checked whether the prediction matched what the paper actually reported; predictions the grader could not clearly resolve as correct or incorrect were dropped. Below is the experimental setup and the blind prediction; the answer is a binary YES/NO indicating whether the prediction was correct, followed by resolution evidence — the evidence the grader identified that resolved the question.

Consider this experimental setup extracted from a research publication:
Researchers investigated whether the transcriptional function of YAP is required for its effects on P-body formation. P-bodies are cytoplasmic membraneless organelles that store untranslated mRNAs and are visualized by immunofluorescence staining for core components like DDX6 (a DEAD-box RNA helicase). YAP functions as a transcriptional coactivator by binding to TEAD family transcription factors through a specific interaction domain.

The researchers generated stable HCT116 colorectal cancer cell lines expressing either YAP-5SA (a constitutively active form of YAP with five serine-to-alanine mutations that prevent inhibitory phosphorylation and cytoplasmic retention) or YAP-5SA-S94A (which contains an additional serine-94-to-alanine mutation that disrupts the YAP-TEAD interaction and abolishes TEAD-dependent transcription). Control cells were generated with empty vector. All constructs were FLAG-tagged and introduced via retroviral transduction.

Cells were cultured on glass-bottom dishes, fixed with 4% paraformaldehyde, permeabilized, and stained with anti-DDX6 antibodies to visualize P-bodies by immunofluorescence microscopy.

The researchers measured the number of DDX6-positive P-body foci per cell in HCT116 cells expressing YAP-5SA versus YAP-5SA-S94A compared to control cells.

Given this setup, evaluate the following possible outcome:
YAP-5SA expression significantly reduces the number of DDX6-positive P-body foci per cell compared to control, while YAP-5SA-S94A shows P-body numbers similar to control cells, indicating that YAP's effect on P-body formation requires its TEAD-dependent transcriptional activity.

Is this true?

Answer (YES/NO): NO